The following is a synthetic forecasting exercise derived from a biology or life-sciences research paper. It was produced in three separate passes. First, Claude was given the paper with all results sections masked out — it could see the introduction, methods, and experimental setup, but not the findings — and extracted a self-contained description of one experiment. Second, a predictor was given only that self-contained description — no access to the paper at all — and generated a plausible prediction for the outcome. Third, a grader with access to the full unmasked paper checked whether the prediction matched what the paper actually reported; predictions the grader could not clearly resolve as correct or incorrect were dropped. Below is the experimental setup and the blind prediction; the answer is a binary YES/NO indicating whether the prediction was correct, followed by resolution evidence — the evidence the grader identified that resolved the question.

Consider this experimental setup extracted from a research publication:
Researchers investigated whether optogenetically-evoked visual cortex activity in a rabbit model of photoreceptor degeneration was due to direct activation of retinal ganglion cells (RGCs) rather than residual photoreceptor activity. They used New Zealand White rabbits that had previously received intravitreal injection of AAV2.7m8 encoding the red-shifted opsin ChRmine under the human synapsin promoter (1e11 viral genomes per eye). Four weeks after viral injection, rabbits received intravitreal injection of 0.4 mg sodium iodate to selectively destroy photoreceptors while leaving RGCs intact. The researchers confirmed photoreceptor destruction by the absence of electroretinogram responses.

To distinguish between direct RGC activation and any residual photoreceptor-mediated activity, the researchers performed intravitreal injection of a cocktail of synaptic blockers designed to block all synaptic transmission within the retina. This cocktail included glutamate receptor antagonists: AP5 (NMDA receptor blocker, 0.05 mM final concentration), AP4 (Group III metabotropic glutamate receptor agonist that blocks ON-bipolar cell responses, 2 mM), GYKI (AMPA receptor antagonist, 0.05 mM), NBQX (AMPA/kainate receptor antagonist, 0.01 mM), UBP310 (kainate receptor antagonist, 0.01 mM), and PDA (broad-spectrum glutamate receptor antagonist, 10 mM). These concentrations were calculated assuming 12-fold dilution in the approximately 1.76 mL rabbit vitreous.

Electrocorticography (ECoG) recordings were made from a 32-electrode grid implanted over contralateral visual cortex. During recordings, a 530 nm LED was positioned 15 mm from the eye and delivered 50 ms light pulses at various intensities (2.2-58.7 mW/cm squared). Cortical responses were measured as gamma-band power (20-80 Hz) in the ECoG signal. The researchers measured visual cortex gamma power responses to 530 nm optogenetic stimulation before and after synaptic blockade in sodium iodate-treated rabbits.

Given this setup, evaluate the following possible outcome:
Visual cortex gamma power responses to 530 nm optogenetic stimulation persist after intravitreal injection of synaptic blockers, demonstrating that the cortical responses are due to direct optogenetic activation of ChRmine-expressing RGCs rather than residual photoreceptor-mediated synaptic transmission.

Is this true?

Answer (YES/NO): YES